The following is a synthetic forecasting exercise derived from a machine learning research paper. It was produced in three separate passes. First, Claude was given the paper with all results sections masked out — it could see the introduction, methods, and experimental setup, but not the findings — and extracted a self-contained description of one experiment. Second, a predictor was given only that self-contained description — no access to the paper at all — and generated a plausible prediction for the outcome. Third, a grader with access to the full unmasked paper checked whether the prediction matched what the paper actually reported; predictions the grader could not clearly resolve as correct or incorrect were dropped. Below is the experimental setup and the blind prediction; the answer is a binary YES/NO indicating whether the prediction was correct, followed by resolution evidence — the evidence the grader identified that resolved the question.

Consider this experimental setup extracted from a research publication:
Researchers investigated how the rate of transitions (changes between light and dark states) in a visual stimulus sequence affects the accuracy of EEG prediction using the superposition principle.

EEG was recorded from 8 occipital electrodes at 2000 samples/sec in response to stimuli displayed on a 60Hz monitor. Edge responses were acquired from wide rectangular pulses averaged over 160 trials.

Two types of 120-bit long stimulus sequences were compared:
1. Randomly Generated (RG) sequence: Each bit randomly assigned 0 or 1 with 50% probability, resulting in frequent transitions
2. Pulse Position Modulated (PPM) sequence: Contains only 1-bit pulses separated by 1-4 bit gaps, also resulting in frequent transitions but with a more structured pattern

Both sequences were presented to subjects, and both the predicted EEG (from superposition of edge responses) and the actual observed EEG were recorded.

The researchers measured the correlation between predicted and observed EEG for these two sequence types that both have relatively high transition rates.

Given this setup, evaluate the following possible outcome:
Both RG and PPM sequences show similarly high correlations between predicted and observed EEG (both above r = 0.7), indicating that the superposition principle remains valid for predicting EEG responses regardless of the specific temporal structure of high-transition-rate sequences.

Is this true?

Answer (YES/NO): NO